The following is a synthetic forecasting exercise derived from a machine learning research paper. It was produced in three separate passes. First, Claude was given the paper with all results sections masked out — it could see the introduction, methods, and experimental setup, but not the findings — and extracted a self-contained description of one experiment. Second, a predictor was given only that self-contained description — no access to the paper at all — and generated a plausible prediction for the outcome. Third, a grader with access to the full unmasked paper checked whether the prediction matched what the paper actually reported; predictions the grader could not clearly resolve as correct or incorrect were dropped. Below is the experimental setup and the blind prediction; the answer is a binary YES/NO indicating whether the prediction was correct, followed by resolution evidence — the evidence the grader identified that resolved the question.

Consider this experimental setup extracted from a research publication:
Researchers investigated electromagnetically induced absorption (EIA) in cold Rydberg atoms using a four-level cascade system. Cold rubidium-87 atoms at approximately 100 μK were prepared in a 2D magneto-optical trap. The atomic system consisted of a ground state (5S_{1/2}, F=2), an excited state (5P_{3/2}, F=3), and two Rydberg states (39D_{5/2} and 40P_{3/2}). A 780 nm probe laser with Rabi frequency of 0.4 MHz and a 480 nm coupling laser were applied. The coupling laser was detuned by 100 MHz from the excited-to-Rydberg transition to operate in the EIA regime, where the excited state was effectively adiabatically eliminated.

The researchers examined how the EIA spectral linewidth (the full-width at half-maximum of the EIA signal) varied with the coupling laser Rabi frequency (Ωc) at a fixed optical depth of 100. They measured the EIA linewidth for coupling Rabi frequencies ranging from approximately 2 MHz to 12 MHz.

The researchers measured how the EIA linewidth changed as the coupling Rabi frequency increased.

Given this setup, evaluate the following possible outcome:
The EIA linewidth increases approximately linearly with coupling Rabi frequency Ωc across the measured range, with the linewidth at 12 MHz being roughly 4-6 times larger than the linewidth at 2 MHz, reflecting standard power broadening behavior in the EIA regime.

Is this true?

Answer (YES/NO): NO